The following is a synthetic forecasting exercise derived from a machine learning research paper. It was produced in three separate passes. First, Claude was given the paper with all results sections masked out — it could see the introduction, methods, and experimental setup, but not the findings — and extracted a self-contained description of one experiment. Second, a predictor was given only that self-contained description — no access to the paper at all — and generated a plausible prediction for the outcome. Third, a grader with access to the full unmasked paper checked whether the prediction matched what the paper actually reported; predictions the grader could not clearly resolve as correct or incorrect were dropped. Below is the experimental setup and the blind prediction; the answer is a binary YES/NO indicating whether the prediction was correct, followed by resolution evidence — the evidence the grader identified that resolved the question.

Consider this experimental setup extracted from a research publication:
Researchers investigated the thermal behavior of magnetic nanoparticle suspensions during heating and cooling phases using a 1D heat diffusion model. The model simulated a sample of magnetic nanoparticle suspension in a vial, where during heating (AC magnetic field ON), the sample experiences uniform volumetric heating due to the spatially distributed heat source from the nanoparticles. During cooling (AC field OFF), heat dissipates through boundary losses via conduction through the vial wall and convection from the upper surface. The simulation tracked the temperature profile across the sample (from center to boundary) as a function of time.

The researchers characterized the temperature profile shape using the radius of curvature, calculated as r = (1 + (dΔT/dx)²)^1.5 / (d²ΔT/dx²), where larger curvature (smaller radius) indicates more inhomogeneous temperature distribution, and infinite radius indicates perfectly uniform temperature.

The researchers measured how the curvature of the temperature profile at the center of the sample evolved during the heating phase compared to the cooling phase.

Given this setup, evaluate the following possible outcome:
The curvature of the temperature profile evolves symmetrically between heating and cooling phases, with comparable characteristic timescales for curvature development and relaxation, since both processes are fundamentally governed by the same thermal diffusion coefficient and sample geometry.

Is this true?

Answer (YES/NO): NO